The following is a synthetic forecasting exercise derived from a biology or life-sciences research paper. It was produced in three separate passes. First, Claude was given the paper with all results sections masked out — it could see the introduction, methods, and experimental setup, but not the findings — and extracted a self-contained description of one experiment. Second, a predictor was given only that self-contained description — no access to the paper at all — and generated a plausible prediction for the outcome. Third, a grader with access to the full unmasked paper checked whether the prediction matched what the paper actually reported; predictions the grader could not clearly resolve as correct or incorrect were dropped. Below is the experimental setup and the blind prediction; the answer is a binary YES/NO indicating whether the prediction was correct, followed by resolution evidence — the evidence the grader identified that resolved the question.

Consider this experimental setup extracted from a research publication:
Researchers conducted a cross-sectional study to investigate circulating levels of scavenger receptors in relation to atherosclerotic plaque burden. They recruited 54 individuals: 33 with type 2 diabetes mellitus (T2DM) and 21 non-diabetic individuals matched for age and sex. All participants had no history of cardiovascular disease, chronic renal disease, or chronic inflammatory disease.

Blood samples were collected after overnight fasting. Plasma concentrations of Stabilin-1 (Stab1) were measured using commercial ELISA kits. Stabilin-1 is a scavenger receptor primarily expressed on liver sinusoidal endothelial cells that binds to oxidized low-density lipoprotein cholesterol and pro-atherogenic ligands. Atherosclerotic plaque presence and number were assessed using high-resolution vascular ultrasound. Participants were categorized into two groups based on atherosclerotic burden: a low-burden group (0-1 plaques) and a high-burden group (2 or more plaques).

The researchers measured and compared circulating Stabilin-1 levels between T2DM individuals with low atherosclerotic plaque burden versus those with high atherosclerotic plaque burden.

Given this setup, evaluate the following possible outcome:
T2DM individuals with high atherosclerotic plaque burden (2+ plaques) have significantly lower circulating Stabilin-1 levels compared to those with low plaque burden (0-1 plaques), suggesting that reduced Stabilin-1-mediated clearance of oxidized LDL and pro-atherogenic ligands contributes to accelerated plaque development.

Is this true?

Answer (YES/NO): NO